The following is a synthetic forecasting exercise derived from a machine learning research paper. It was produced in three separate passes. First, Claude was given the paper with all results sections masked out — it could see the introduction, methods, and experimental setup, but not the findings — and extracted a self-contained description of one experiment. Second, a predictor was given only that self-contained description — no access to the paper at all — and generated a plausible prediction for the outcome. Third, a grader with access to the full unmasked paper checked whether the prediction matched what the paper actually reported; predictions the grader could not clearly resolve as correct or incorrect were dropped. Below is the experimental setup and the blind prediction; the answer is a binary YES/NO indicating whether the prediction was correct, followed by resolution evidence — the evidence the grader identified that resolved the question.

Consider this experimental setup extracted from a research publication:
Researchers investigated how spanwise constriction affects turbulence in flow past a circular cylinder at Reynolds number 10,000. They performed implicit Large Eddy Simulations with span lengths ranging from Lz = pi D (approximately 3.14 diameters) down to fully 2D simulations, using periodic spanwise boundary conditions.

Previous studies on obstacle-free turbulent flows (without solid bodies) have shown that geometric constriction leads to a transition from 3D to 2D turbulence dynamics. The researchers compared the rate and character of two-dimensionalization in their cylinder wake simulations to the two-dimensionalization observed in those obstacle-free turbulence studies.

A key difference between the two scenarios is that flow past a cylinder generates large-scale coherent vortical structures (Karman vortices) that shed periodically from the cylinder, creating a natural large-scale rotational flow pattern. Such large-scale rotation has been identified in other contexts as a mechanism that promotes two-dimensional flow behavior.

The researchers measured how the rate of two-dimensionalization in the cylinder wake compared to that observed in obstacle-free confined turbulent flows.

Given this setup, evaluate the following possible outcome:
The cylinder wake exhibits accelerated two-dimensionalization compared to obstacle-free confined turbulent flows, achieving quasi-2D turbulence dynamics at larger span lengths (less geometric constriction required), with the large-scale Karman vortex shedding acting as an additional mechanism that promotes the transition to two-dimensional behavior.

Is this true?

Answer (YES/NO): NO